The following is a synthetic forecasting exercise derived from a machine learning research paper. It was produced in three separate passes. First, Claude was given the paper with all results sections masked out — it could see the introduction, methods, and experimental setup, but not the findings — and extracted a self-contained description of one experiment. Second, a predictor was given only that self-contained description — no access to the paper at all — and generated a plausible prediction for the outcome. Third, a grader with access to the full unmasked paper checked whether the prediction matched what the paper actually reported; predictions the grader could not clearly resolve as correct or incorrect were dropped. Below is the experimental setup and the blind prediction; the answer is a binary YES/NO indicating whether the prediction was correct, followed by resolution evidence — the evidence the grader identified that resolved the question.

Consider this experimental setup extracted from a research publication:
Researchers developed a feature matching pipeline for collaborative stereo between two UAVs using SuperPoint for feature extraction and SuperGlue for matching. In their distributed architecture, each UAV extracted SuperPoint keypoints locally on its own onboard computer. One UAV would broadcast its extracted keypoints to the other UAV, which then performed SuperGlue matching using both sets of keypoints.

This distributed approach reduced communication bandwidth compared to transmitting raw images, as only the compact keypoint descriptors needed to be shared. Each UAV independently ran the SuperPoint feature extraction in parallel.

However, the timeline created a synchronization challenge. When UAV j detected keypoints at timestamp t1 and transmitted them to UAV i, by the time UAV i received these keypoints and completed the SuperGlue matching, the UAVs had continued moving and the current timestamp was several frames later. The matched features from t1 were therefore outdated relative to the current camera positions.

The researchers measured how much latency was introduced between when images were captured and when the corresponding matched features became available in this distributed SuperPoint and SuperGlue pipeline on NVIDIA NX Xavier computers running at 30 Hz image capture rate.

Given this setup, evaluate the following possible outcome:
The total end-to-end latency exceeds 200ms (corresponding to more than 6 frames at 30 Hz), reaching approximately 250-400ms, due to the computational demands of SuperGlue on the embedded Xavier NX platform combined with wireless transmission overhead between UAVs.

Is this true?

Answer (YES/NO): NO